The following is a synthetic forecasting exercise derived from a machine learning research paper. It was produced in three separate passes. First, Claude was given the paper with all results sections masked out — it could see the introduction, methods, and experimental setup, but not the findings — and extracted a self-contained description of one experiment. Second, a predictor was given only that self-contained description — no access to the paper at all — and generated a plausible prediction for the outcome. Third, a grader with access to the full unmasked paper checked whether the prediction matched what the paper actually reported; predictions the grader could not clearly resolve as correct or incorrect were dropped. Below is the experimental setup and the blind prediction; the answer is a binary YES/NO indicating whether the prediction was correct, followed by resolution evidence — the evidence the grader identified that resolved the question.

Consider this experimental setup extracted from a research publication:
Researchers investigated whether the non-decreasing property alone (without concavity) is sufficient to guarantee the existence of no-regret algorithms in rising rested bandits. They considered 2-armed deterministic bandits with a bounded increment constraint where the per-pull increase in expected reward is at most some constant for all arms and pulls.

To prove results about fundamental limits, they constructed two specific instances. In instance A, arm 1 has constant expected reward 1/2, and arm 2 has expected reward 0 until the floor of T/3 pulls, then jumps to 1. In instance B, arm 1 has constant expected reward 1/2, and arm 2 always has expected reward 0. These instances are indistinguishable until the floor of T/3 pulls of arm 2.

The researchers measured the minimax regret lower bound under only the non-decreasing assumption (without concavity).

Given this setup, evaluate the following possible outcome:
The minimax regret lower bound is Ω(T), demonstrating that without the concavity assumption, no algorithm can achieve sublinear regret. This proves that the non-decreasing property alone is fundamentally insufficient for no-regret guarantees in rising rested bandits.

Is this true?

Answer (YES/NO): YES